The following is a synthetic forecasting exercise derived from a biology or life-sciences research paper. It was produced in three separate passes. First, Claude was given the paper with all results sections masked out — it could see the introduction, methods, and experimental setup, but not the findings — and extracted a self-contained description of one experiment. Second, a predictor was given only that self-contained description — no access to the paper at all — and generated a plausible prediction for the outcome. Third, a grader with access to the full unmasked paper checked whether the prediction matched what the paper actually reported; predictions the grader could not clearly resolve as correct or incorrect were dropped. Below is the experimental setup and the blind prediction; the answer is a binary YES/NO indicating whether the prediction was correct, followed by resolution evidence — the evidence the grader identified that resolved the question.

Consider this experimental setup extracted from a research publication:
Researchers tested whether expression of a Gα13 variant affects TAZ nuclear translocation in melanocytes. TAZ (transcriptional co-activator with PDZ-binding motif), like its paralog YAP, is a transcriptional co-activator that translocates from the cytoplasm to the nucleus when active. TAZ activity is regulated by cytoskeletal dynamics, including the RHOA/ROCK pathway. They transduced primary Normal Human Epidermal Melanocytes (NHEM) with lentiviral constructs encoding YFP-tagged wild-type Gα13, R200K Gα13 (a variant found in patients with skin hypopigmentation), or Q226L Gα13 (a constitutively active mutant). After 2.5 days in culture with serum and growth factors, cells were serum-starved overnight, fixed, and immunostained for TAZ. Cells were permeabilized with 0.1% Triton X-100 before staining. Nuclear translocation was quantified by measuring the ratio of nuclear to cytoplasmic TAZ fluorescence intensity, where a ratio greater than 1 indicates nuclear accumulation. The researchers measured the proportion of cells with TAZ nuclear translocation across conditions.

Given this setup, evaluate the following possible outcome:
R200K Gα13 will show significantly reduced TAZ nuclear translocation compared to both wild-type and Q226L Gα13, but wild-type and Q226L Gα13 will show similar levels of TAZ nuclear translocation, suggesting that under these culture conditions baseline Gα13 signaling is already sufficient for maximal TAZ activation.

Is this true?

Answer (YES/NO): NO